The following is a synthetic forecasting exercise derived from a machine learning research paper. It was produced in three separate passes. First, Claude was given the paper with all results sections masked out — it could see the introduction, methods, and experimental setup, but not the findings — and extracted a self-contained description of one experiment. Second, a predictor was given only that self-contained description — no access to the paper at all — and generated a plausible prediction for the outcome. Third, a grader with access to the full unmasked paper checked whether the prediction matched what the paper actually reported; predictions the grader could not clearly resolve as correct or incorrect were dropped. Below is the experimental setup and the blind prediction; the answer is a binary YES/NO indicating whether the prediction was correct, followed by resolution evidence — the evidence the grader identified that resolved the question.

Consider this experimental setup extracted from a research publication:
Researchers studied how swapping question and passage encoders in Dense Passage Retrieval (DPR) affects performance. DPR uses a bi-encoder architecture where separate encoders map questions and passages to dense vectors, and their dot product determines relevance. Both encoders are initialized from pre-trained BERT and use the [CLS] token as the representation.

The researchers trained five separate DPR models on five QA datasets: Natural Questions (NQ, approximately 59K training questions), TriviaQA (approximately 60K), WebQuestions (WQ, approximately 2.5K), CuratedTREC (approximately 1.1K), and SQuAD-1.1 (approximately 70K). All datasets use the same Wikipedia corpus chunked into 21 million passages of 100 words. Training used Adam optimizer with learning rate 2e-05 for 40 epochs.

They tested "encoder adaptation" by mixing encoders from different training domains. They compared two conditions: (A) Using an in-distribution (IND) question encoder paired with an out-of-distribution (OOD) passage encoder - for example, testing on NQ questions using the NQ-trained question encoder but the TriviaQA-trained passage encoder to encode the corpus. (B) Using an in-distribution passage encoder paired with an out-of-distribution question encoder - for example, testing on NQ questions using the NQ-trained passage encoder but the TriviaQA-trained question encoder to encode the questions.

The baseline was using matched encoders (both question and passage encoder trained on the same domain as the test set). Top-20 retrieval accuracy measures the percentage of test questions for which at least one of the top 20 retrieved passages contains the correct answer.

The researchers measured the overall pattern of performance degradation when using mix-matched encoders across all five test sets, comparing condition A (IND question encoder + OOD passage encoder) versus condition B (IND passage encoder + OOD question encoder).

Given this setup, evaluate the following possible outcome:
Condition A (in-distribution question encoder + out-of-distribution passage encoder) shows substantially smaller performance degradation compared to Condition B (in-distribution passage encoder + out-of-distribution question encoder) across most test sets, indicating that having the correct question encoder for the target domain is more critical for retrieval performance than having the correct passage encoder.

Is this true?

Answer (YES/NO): NO